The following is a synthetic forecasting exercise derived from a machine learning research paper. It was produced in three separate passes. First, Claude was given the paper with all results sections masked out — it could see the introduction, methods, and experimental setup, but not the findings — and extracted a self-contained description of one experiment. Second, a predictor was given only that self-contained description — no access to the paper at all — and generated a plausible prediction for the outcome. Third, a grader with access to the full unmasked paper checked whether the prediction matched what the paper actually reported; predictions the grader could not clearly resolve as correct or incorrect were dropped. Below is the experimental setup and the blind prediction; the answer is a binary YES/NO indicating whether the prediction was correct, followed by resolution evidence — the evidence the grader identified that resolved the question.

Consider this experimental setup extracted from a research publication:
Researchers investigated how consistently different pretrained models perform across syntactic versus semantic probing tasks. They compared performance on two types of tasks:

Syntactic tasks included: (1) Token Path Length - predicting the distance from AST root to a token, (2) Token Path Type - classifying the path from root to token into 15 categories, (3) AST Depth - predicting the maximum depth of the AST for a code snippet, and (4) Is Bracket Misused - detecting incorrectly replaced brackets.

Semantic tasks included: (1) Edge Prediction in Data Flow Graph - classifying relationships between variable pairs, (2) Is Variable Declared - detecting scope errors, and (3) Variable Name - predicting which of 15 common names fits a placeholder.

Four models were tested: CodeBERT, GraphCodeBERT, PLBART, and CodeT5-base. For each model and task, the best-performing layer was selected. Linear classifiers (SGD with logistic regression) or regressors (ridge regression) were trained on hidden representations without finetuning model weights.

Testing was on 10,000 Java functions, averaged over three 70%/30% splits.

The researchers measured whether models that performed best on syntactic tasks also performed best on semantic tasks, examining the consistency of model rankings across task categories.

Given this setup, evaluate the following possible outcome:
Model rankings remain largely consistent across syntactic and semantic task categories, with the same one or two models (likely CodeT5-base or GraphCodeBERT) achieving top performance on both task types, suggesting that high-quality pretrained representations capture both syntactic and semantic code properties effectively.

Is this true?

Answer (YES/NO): NO